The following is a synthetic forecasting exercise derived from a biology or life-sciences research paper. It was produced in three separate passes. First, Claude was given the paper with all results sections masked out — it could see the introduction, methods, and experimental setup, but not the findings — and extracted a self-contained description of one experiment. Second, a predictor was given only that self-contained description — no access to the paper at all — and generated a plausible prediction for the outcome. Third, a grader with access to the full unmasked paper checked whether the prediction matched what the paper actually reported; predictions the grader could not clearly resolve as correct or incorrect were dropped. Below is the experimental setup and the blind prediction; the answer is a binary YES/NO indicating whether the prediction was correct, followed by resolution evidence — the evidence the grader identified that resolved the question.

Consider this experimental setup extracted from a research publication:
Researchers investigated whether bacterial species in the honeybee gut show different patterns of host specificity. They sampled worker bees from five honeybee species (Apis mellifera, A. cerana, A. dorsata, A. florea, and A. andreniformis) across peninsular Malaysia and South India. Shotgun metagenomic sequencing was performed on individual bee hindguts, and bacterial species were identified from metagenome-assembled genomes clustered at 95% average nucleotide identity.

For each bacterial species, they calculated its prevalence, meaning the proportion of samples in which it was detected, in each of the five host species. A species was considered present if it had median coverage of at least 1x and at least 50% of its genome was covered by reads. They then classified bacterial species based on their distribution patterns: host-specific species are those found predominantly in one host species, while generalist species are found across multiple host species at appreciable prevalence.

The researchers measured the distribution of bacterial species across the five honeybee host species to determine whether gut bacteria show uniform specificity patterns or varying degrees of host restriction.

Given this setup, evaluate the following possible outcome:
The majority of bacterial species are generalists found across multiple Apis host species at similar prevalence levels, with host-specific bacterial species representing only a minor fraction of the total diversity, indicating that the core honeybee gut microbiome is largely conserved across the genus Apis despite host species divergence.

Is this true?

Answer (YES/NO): NO